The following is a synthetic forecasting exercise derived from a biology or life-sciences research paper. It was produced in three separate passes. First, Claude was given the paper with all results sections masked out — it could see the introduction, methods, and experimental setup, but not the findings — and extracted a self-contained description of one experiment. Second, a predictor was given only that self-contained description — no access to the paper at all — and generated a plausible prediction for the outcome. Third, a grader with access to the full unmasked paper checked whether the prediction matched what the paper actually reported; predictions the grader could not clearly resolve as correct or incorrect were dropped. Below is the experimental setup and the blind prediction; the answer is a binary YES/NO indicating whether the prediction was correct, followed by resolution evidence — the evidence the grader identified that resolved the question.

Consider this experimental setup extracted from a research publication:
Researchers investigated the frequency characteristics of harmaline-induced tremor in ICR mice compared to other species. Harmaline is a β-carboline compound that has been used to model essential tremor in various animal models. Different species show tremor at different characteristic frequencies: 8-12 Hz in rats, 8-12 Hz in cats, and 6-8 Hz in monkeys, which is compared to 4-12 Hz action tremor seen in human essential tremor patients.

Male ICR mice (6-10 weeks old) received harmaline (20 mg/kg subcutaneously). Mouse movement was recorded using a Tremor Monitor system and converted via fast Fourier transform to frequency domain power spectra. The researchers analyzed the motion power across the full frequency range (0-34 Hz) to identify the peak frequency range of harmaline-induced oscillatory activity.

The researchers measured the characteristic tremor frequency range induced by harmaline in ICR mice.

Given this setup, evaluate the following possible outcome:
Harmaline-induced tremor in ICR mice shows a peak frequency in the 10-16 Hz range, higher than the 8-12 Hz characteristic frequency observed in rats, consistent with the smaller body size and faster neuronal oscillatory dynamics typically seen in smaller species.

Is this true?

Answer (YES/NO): YES